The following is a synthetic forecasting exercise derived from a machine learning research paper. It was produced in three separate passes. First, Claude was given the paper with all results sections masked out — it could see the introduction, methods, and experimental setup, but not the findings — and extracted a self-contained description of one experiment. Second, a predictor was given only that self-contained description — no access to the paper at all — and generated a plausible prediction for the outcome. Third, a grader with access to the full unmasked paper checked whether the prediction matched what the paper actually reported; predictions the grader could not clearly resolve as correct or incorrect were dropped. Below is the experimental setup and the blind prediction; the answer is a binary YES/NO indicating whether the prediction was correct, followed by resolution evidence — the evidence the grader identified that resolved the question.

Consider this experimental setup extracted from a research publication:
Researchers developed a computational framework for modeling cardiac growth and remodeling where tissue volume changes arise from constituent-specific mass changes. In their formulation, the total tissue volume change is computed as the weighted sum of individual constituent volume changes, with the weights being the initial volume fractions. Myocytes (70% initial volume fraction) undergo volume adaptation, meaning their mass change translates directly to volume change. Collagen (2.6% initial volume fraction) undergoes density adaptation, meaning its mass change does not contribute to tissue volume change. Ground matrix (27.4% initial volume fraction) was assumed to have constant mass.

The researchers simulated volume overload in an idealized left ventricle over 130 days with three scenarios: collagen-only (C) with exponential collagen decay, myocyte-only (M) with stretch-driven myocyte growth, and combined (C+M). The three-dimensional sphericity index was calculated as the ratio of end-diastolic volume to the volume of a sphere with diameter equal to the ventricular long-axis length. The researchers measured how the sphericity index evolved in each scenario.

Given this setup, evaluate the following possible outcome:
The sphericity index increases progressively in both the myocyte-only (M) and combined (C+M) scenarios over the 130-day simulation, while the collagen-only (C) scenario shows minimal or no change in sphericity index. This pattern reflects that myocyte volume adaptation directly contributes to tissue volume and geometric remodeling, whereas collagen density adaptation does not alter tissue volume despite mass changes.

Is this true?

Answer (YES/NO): YES